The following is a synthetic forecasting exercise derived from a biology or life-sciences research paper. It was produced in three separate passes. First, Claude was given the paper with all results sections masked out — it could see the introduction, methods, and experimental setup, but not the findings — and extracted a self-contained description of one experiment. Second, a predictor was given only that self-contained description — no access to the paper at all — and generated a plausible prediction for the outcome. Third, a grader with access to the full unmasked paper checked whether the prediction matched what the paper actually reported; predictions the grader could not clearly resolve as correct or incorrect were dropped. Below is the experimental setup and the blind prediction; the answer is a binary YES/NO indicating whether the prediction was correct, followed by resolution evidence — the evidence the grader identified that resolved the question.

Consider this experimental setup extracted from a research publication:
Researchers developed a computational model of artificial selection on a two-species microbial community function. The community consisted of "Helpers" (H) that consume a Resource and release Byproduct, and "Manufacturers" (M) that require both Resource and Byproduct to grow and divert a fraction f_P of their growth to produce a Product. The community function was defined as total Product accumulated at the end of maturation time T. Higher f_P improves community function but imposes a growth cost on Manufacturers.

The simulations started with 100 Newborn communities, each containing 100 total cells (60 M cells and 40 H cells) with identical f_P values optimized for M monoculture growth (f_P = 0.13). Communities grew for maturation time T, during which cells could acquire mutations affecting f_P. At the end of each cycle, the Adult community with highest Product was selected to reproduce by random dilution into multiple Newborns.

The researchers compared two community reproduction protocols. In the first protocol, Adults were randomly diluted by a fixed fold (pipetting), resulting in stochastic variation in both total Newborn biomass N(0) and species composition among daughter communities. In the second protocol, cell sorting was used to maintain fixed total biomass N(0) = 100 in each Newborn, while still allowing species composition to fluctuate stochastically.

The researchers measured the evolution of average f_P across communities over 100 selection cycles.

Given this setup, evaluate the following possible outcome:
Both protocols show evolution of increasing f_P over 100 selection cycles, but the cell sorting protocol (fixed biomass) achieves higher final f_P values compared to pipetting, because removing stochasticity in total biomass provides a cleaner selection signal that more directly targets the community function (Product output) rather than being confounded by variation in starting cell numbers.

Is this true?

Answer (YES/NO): NO